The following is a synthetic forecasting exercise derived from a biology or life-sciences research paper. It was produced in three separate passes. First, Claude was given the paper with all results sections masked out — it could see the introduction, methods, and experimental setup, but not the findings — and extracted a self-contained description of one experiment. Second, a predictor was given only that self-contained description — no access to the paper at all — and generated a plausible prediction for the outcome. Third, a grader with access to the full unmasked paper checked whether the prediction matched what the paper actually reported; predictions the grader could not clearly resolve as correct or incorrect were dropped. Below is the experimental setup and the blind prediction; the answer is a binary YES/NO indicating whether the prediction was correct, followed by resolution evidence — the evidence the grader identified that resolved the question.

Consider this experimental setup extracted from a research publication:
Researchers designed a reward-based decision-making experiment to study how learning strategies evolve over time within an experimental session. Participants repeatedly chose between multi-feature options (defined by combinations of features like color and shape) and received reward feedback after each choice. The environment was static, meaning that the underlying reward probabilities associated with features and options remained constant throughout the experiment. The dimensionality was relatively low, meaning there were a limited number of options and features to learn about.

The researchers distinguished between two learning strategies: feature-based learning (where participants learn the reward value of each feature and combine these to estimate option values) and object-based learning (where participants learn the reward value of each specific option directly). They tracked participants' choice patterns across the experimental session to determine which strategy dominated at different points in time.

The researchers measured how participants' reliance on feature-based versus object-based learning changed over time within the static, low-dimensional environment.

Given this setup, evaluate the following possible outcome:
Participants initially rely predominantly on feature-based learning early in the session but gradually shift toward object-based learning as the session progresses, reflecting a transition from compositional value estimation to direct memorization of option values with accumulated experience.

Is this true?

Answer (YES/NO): YES